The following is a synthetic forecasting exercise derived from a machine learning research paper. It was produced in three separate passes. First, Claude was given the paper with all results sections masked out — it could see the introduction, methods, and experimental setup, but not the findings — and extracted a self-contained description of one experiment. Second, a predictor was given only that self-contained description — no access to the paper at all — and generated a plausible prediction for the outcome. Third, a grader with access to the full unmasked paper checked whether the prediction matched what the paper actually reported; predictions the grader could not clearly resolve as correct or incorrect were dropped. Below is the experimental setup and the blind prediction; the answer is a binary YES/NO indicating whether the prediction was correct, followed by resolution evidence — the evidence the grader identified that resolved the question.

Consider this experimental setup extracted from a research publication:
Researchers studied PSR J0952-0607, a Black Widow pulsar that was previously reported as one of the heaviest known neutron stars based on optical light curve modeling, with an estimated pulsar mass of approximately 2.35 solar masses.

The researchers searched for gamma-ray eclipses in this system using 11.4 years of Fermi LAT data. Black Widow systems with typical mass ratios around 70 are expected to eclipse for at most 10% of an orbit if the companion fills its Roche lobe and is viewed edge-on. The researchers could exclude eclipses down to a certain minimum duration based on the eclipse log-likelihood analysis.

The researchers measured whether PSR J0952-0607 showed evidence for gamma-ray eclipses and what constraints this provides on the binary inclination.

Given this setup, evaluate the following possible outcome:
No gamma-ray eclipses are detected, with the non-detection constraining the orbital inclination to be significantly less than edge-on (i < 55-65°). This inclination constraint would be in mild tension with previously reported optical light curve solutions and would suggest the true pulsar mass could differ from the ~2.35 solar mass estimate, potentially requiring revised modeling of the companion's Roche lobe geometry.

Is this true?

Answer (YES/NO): NO